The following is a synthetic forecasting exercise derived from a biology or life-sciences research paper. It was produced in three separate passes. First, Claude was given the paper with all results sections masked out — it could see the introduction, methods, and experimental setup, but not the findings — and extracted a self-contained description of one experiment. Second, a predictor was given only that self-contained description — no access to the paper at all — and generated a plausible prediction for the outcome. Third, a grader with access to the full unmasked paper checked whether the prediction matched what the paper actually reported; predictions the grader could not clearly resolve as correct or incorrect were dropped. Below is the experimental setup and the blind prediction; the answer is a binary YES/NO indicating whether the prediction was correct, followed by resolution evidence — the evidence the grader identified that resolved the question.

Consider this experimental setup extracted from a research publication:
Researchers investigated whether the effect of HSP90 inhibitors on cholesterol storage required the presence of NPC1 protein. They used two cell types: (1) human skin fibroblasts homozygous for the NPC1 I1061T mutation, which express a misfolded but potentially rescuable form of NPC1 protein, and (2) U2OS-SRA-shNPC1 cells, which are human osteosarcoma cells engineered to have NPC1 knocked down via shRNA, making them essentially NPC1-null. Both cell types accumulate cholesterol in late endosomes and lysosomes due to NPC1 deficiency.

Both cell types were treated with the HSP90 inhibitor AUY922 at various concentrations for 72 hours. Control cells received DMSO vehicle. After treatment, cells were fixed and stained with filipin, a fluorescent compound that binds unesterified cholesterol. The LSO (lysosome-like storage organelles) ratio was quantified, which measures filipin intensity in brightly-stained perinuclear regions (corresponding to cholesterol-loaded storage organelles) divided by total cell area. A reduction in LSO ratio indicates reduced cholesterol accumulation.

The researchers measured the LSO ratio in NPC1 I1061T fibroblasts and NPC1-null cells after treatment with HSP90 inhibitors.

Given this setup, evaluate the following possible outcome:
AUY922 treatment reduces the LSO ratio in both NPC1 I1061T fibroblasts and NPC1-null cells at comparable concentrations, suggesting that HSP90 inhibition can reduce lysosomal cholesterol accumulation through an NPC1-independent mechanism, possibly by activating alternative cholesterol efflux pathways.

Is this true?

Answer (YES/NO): NO